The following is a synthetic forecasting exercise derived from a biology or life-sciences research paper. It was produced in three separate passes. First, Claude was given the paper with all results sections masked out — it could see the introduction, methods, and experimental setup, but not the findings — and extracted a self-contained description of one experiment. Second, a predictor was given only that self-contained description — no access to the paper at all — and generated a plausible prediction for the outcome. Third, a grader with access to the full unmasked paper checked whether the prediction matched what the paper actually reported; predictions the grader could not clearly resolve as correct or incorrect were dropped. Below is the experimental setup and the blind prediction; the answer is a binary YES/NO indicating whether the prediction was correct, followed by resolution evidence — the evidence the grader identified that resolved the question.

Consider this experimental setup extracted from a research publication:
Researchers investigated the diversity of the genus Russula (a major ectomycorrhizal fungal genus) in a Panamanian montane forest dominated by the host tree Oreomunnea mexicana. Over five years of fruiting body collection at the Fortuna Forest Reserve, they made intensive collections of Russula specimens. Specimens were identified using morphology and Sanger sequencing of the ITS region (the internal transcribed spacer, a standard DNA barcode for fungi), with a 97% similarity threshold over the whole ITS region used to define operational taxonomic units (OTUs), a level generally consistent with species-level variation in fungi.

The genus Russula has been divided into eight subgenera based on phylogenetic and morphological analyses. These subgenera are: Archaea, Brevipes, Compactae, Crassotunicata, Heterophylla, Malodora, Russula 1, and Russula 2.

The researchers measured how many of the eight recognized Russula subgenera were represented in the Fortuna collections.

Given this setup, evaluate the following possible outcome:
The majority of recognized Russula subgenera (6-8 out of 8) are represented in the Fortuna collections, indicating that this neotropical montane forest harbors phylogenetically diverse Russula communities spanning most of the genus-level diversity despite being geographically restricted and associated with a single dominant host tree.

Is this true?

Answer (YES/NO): YES